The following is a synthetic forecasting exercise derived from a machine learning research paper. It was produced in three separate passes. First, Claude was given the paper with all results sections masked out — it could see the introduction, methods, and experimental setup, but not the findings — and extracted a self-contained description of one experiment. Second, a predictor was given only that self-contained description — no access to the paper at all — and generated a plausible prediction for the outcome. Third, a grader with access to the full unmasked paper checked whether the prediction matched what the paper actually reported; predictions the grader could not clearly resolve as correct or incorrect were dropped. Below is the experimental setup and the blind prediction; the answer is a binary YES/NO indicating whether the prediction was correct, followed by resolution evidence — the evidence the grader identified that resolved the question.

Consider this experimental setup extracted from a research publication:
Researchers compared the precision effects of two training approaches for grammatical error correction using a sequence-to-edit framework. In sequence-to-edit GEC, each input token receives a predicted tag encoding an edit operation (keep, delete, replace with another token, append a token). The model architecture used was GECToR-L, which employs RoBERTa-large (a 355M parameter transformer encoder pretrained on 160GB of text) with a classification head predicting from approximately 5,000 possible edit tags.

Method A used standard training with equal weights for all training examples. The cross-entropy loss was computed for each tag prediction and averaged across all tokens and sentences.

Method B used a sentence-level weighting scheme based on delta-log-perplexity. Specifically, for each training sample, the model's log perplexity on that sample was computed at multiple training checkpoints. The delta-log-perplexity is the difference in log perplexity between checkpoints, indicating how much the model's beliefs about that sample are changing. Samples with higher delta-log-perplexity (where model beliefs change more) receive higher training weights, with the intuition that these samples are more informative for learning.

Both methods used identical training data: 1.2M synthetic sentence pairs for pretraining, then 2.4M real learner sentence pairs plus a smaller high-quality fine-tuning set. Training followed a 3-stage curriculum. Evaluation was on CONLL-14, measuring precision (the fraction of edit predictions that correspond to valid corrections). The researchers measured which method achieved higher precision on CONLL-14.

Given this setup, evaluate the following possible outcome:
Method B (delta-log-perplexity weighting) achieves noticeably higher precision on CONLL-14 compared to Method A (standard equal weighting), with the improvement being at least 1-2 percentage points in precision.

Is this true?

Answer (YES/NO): NO